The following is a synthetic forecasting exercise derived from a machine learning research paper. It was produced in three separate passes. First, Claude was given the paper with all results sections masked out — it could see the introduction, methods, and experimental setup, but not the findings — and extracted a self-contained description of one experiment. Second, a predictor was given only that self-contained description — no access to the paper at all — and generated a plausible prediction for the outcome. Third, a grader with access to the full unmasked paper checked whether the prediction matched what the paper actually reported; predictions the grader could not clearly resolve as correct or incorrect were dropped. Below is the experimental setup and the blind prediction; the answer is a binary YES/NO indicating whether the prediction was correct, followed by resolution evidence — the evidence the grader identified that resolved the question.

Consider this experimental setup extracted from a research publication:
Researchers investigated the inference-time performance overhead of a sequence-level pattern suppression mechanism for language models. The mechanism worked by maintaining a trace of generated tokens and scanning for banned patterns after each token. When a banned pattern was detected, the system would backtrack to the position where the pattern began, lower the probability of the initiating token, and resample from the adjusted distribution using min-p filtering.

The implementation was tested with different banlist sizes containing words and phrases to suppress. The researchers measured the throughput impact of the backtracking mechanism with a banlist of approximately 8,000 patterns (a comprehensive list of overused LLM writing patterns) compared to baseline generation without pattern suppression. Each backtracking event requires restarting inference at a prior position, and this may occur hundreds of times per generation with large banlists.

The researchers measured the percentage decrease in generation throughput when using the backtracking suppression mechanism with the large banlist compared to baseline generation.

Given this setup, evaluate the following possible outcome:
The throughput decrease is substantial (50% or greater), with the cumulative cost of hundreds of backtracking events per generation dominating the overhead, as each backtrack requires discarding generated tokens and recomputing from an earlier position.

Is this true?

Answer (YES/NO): YES